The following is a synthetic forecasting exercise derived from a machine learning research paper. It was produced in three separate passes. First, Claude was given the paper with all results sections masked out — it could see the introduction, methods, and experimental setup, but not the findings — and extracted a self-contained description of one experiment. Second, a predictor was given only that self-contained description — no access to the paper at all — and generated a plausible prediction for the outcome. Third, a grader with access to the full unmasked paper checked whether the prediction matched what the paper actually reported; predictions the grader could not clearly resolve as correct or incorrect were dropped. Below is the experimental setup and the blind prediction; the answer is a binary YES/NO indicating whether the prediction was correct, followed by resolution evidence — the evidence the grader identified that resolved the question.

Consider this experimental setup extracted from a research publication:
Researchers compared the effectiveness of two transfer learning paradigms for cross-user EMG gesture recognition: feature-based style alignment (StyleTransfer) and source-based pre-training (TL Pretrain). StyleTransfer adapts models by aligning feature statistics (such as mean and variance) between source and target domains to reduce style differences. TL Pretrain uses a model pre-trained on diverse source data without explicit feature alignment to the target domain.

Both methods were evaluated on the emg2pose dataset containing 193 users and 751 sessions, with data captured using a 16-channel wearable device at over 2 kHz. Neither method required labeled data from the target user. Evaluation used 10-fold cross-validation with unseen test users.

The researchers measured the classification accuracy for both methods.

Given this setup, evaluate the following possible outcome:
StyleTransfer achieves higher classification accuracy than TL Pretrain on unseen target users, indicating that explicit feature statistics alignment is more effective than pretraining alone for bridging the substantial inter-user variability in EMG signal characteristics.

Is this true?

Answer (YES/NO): NO